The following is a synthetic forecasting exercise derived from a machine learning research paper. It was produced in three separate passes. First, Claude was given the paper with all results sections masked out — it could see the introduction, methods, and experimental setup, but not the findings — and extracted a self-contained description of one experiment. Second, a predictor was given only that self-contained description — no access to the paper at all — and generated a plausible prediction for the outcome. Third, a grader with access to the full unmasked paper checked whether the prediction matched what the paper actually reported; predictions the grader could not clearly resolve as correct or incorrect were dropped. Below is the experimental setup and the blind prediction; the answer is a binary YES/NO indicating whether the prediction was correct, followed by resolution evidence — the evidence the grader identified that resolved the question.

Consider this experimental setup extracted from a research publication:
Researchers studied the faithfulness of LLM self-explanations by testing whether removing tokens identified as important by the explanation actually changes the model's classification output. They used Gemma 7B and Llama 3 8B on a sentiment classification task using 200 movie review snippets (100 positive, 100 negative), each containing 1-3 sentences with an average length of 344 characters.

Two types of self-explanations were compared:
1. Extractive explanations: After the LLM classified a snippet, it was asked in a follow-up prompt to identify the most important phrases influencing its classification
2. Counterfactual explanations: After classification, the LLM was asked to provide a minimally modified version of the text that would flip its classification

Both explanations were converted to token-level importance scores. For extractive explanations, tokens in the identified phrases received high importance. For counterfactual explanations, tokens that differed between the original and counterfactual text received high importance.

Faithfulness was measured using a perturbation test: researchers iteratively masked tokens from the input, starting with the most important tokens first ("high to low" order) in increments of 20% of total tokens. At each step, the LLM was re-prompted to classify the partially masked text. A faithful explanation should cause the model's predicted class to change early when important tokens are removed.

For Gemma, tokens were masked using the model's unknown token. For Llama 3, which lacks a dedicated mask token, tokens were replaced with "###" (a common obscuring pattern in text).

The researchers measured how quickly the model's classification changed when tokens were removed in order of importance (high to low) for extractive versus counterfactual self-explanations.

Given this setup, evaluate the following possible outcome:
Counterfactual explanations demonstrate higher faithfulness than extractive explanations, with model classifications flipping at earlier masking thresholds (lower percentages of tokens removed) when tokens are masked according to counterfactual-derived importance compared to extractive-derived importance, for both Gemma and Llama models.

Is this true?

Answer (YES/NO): YES